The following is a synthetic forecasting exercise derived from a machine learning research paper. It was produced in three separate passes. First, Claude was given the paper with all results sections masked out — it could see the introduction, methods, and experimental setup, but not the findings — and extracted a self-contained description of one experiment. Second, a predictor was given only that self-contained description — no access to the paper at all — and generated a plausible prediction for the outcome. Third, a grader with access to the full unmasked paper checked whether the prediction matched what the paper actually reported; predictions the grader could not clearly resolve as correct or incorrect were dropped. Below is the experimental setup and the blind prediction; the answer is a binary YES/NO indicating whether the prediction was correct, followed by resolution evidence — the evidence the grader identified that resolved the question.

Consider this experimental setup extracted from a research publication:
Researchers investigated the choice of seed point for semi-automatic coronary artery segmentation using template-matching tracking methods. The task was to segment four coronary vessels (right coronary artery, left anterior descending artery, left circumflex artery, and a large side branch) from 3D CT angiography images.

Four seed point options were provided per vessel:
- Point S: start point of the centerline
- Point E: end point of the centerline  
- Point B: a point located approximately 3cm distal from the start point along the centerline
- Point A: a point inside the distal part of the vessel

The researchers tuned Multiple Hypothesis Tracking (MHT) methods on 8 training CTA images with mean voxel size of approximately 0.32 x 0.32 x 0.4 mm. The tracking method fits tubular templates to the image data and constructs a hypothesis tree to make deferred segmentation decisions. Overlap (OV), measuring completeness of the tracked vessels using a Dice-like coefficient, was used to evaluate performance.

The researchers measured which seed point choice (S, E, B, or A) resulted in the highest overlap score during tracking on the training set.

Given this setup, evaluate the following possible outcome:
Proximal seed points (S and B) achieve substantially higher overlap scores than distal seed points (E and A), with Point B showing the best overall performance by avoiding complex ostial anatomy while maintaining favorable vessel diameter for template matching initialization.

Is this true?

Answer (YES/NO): NO